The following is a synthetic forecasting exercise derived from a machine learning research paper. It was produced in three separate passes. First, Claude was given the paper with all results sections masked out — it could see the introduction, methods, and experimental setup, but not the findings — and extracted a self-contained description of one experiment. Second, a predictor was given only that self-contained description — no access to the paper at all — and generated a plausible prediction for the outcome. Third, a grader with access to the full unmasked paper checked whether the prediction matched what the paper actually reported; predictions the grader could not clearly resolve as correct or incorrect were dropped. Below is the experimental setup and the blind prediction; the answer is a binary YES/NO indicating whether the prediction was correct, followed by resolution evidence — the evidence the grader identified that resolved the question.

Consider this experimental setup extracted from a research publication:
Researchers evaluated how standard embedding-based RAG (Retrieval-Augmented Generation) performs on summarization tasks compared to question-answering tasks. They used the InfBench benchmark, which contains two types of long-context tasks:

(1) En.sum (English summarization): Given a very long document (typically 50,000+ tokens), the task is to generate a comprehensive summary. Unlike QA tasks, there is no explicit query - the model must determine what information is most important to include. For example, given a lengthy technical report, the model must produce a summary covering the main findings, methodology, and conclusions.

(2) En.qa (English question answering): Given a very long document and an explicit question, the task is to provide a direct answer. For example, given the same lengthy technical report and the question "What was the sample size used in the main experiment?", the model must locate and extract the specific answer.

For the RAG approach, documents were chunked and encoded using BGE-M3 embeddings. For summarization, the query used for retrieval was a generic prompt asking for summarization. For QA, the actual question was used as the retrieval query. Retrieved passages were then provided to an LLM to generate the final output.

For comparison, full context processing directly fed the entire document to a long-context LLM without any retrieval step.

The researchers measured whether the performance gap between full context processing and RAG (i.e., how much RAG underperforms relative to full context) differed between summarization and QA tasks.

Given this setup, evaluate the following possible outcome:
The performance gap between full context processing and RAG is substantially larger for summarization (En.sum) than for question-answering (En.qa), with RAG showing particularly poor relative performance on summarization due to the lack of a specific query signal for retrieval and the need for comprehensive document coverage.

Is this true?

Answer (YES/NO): YES